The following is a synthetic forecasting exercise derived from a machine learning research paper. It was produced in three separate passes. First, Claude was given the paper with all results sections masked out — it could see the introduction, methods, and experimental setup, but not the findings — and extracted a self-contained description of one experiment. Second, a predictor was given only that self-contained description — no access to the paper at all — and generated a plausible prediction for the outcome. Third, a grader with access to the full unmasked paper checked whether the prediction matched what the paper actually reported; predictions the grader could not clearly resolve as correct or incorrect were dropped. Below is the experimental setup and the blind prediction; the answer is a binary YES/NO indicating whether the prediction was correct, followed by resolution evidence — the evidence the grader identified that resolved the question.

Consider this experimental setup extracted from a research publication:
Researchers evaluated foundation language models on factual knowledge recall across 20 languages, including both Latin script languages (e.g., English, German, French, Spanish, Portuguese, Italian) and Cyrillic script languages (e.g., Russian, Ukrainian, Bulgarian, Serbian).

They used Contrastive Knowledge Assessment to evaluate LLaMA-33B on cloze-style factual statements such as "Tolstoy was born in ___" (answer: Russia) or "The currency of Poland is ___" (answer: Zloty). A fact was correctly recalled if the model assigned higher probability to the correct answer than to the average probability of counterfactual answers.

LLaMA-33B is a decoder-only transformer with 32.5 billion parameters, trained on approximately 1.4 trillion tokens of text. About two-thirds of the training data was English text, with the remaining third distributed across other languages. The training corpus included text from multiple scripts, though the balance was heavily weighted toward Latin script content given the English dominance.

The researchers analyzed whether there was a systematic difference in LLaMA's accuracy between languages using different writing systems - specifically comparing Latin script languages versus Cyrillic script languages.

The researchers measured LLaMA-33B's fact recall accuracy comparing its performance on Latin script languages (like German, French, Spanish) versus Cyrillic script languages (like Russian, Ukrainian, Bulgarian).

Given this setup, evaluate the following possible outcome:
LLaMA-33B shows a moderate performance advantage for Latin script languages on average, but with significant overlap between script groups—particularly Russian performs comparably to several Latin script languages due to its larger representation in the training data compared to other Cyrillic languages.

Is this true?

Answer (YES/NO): NO